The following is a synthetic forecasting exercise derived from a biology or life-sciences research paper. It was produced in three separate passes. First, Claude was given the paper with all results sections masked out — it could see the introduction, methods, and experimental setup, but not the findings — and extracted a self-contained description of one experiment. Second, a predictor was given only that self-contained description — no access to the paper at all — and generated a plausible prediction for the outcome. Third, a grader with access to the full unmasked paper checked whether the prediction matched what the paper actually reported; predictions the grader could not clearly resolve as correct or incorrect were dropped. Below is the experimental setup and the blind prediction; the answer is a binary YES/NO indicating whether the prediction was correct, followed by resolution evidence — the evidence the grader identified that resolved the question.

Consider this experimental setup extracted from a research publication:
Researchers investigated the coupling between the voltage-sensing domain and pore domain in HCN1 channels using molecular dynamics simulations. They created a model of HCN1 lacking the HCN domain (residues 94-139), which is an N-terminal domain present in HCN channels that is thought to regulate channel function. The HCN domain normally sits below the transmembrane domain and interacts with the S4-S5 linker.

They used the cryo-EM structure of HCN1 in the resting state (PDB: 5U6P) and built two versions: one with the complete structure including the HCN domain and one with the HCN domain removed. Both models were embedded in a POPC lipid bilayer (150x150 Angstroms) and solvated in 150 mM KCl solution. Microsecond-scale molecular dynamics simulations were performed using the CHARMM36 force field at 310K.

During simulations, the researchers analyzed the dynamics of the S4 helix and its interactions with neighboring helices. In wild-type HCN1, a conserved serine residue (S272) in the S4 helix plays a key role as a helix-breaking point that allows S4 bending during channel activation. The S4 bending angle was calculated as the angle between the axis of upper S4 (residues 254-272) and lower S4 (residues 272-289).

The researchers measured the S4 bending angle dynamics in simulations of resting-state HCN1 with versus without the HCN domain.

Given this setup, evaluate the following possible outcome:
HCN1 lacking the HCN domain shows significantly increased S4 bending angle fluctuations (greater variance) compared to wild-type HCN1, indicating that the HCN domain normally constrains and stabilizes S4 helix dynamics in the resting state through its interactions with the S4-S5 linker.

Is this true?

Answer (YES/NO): NO